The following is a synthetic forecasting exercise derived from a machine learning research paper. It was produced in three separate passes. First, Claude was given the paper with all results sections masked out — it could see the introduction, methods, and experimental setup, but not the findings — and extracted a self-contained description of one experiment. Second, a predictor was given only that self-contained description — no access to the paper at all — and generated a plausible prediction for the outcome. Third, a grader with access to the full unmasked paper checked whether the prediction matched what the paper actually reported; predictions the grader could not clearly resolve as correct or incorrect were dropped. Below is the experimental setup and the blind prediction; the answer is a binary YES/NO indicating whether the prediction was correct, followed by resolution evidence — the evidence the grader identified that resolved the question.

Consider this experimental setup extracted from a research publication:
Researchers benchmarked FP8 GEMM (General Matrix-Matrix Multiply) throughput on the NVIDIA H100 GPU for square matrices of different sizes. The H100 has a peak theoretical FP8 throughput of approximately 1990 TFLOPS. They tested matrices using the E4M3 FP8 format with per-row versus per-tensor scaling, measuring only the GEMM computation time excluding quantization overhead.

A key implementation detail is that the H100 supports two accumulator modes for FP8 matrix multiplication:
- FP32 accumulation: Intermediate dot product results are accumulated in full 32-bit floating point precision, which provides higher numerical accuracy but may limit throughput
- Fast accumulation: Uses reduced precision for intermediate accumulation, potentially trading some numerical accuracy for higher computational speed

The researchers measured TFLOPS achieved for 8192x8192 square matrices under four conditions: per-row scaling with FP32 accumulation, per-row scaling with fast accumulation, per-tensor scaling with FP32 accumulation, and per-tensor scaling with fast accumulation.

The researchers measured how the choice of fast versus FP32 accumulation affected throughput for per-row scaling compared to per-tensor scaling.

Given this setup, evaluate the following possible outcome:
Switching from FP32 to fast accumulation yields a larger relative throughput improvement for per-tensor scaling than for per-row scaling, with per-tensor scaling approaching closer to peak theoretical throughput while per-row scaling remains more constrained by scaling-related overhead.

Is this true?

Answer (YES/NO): NO